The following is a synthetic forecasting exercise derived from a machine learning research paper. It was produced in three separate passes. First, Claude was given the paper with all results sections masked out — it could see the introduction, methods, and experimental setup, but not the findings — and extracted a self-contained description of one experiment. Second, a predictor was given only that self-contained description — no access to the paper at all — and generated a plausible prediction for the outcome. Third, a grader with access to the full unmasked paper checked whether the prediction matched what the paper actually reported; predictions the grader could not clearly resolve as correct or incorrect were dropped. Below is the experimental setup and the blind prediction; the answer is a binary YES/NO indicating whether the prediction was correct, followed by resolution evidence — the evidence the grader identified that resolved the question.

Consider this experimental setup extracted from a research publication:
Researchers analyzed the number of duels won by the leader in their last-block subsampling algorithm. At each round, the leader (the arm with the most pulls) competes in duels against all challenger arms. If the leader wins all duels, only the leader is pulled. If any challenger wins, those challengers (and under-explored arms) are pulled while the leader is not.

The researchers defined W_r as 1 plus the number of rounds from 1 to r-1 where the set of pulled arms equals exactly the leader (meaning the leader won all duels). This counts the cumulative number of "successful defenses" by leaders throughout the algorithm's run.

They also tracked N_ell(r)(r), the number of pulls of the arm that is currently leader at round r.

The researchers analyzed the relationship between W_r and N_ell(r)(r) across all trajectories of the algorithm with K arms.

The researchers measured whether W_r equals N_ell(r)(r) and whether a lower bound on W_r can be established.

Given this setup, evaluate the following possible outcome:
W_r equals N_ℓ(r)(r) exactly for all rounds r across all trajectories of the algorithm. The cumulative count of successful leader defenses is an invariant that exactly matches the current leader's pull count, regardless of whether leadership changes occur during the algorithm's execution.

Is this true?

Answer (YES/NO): YES